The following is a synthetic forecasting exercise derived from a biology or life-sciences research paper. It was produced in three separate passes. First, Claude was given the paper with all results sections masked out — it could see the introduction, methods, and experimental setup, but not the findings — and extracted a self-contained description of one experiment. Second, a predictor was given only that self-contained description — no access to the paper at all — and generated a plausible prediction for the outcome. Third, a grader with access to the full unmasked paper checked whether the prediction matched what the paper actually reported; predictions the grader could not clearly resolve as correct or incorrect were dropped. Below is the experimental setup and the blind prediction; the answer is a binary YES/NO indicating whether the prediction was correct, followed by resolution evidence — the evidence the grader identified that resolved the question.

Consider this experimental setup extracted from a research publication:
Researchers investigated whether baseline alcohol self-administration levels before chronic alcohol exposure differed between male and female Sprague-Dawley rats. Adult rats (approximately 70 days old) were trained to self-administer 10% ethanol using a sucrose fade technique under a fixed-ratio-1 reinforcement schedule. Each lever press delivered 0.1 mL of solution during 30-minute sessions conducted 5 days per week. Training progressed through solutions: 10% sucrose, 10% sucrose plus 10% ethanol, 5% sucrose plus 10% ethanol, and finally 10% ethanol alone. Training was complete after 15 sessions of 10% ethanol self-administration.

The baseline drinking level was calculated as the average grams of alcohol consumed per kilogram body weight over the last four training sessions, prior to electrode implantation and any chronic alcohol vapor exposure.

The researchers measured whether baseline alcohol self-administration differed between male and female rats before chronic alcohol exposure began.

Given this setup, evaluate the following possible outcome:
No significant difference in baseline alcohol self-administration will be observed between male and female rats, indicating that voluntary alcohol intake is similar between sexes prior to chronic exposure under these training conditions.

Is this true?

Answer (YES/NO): NO